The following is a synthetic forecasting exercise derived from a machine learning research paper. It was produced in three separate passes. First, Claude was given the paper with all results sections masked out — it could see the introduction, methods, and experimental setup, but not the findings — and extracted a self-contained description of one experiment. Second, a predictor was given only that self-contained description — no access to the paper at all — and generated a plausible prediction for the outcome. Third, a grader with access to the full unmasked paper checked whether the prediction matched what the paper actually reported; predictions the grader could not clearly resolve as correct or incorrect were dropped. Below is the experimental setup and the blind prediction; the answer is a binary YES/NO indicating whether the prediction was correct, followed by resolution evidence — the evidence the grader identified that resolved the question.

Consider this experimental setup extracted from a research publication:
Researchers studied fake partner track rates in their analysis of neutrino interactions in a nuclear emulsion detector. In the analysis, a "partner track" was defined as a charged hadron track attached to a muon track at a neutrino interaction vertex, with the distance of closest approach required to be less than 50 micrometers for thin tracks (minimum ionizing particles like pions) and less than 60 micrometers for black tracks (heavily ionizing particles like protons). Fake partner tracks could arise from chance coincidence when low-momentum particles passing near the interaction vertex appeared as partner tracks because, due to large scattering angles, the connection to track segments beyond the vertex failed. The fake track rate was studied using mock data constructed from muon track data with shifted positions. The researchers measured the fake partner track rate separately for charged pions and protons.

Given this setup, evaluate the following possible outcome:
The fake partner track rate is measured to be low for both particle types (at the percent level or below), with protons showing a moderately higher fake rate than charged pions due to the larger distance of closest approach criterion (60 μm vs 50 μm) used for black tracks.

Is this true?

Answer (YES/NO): NO